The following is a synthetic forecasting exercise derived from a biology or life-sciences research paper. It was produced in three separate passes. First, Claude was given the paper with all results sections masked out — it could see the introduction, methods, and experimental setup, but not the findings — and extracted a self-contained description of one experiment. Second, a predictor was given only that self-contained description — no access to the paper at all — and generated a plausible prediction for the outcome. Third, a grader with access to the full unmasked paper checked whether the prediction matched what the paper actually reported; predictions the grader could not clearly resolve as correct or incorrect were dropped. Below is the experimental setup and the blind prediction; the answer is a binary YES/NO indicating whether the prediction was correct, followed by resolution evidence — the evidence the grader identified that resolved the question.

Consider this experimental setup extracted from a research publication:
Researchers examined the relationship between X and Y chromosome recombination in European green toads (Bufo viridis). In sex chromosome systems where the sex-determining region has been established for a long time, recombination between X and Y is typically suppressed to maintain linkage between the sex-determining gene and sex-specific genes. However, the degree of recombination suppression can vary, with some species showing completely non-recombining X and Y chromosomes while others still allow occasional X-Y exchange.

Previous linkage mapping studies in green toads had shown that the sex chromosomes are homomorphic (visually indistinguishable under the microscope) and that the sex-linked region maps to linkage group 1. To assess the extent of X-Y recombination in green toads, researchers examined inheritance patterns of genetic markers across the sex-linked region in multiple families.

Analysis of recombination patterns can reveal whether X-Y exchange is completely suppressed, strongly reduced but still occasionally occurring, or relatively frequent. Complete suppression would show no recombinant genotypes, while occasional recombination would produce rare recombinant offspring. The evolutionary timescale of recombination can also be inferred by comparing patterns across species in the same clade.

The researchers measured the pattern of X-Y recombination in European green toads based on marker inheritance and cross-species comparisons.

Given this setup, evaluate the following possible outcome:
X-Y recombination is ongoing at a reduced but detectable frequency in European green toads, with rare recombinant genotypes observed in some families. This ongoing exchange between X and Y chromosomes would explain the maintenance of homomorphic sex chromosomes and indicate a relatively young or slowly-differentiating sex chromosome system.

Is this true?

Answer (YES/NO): NO